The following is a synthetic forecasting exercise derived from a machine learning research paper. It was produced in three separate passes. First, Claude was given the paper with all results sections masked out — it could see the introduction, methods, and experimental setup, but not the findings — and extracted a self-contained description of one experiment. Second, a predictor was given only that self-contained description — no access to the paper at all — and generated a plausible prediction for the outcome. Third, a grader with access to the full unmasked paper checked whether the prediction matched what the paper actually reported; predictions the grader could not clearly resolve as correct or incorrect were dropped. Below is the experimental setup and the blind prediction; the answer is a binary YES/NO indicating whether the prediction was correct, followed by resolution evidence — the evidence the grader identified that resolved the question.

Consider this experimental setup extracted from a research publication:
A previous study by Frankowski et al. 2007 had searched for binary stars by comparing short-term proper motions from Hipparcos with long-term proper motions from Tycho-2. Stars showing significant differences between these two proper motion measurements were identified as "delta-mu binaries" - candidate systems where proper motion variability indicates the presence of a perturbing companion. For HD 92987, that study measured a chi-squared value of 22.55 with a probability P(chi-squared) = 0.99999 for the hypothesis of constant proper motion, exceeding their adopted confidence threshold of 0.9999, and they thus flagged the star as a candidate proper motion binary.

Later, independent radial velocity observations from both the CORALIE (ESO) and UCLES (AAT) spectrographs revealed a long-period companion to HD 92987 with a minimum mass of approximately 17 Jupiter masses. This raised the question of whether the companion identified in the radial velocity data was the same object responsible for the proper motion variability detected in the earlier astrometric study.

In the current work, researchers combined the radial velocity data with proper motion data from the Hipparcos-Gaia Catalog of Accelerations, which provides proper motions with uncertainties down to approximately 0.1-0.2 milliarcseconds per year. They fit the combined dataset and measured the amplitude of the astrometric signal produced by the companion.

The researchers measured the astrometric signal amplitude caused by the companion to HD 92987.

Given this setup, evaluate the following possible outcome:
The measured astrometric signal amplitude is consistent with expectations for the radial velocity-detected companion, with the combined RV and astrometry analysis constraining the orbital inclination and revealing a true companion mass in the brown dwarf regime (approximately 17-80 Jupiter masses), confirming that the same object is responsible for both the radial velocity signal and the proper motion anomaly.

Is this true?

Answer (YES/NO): NO